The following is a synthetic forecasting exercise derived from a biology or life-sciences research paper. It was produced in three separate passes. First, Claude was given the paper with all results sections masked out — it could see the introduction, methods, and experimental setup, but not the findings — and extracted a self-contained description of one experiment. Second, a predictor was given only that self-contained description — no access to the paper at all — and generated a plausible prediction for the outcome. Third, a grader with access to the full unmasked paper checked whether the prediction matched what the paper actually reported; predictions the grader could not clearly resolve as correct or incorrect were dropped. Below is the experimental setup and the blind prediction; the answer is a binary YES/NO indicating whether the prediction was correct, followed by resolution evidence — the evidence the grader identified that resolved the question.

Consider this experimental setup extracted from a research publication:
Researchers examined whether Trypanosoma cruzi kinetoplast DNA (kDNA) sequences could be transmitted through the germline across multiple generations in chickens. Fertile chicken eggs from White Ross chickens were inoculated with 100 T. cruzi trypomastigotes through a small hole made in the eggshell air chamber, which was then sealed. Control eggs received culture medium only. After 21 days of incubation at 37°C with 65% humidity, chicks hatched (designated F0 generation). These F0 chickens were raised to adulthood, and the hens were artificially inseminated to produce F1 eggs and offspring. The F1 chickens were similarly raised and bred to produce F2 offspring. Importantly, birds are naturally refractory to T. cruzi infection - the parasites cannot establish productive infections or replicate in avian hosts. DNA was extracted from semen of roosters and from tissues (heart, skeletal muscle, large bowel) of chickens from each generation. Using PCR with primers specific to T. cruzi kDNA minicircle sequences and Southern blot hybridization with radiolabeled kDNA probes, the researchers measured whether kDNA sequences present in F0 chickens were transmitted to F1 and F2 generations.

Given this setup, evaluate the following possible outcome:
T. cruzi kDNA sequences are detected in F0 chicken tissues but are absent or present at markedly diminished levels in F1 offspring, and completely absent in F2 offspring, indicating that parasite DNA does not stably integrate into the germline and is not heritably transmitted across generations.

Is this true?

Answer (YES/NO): NO